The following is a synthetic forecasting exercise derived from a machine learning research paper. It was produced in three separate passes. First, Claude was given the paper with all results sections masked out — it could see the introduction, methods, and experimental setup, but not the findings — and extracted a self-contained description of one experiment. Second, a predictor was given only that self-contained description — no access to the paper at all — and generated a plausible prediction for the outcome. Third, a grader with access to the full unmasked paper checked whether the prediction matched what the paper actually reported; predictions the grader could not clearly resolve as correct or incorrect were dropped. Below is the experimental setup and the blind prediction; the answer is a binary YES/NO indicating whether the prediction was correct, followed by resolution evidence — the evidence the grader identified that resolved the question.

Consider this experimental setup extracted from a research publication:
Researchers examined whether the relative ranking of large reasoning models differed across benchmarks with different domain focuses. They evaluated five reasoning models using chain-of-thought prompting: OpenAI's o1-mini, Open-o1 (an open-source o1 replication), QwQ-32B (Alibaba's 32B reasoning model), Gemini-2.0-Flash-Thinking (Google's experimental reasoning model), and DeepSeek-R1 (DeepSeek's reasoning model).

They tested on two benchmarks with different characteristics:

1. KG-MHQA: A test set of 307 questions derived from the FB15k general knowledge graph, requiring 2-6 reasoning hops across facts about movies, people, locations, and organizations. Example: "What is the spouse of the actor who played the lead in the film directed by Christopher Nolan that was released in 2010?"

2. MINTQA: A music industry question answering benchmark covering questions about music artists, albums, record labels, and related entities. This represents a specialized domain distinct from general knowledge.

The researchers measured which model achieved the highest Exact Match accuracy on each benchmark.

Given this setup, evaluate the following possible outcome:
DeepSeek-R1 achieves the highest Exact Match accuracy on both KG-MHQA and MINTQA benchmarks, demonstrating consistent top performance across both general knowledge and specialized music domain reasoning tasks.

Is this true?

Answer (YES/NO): NO